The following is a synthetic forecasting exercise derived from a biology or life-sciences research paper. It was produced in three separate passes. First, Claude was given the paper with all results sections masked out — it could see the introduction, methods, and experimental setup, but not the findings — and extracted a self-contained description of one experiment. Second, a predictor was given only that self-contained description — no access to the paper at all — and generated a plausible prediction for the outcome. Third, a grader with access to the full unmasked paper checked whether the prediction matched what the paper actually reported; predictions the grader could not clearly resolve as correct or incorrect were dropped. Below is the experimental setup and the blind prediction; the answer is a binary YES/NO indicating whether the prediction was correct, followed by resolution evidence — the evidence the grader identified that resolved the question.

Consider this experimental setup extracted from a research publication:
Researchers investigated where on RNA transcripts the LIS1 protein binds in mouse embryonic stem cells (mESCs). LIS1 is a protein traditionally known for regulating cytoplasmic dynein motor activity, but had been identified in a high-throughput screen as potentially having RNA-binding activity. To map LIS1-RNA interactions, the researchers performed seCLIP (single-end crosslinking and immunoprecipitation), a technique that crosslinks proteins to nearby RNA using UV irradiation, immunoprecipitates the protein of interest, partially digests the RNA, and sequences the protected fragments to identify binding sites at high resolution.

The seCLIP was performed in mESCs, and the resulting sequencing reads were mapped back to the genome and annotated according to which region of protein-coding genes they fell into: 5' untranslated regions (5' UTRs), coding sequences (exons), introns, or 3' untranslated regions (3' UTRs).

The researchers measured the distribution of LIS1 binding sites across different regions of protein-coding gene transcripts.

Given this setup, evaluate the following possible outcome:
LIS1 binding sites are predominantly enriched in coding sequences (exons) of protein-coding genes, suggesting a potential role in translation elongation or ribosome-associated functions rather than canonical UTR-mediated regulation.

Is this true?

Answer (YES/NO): NO